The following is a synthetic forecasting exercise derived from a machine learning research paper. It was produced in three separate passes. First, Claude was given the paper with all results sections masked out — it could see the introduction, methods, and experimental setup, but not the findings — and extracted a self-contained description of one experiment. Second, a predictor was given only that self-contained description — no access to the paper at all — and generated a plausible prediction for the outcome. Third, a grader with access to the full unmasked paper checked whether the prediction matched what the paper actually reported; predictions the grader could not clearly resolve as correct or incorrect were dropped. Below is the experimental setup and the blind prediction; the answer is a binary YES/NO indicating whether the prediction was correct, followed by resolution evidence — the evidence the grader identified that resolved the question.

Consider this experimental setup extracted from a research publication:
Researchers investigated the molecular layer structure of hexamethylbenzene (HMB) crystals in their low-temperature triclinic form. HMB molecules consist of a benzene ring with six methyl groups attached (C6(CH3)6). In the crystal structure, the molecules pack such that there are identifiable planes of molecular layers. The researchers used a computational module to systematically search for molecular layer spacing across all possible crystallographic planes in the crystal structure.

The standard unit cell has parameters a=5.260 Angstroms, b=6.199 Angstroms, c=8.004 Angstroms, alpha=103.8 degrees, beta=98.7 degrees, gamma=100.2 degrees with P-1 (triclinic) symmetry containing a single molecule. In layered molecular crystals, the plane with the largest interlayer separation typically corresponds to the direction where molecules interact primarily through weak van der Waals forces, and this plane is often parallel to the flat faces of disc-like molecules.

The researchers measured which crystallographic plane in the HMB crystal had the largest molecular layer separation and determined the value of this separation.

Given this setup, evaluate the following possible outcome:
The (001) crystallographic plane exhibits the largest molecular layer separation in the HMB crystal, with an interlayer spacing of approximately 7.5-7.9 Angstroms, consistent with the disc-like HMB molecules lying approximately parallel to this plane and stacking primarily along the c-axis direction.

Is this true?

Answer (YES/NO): NO